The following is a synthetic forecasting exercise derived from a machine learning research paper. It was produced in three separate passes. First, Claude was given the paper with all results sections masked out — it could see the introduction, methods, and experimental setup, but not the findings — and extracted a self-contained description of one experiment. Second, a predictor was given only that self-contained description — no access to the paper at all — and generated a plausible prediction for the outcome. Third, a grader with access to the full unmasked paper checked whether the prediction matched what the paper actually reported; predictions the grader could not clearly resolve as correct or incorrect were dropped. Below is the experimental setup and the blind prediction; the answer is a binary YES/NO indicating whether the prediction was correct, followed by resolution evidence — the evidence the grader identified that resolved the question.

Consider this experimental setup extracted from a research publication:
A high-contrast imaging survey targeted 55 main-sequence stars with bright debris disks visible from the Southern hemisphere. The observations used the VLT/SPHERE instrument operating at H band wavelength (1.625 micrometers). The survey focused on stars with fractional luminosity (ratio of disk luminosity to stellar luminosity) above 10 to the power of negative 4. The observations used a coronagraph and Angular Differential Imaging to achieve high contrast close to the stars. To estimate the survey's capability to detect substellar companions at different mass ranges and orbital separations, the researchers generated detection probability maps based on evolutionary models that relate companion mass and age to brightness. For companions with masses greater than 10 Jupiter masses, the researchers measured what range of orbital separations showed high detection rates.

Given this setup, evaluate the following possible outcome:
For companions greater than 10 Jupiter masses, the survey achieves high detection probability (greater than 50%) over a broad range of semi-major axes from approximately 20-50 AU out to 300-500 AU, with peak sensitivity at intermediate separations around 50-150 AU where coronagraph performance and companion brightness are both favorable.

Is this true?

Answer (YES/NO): NO